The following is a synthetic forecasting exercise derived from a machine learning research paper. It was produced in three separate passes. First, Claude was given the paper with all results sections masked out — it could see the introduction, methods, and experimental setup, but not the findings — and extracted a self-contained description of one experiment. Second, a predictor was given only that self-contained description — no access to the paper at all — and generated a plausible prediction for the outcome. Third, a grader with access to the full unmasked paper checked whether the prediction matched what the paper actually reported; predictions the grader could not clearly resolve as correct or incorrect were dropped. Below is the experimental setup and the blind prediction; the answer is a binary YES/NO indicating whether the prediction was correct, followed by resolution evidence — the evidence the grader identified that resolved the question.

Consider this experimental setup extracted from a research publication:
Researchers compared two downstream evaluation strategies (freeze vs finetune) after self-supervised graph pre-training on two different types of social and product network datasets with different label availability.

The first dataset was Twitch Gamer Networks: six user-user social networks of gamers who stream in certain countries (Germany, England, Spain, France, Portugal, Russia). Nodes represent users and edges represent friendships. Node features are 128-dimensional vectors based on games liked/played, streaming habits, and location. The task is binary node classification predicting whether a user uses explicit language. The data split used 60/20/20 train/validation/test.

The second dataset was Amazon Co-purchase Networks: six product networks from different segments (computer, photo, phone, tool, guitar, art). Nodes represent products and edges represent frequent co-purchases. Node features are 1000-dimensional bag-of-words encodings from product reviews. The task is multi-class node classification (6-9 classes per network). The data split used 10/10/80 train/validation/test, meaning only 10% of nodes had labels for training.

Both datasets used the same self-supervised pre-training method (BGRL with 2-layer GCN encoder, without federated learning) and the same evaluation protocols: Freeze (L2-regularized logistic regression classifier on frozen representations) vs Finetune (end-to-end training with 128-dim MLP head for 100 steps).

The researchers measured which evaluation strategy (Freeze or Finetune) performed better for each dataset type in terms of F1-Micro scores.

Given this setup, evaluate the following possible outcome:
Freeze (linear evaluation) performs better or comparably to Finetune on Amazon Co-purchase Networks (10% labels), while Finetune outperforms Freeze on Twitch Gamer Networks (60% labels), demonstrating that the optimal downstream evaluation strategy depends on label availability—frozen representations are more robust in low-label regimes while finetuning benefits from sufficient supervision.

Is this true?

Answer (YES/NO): YES